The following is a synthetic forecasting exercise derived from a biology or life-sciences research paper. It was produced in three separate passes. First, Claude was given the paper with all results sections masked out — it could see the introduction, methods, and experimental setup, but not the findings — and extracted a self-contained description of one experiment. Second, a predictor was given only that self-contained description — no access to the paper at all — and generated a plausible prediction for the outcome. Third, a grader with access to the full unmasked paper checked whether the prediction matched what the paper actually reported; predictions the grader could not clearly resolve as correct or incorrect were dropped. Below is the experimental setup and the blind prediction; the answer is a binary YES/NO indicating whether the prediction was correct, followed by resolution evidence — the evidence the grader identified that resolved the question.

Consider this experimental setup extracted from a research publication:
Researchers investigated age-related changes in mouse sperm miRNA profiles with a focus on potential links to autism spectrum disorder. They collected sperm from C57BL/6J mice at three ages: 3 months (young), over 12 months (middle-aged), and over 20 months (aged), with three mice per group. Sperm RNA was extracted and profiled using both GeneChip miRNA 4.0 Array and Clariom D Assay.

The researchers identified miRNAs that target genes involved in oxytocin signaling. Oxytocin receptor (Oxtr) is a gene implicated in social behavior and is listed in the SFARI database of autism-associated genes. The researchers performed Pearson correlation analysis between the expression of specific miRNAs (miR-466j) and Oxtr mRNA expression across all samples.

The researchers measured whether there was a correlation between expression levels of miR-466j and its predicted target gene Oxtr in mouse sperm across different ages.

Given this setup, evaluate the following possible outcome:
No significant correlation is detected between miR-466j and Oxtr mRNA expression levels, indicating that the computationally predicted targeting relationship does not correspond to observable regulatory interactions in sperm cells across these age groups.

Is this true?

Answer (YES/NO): NO